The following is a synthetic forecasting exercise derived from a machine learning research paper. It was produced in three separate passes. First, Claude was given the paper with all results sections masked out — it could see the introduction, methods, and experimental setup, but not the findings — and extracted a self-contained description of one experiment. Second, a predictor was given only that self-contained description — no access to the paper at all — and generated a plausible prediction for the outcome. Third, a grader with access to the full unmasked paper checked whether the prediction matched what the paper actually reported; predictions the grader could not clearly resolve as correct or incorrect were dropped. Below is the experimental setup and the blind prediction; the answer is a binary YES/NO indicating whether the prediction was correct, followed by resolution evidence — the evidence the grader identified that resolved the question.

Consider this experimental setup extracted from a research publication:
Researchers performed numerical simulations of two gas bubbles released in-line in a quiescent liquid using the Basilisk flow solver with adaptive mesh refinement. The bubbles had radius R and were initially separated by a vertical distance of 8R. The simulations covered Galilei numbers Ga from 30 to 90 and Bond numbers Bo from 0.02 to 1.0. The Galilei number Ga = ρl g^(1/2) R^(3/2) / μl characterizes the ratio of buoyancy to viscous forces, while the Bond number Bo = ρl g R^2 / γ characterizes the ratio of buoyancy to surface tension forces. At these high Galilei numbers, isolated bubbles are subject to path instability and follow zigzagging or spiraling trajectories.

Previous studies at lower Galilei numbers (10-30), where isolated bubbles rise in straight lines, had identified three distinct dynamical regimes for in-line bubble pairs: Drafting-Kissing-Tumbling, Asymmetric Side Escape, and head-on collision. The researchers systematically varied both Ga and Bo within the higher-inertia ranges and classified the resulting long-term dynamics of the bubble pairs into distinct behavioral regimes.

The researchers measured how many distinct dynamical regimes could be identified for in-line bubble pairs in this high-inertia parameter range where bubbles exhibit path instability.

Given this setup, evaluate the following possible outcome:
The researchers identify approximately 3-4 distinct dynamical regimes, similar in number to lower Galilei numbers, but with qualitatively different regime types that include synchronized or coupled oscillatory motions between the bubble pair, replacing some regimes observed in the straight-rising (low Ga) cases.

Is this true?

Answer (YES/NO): NO